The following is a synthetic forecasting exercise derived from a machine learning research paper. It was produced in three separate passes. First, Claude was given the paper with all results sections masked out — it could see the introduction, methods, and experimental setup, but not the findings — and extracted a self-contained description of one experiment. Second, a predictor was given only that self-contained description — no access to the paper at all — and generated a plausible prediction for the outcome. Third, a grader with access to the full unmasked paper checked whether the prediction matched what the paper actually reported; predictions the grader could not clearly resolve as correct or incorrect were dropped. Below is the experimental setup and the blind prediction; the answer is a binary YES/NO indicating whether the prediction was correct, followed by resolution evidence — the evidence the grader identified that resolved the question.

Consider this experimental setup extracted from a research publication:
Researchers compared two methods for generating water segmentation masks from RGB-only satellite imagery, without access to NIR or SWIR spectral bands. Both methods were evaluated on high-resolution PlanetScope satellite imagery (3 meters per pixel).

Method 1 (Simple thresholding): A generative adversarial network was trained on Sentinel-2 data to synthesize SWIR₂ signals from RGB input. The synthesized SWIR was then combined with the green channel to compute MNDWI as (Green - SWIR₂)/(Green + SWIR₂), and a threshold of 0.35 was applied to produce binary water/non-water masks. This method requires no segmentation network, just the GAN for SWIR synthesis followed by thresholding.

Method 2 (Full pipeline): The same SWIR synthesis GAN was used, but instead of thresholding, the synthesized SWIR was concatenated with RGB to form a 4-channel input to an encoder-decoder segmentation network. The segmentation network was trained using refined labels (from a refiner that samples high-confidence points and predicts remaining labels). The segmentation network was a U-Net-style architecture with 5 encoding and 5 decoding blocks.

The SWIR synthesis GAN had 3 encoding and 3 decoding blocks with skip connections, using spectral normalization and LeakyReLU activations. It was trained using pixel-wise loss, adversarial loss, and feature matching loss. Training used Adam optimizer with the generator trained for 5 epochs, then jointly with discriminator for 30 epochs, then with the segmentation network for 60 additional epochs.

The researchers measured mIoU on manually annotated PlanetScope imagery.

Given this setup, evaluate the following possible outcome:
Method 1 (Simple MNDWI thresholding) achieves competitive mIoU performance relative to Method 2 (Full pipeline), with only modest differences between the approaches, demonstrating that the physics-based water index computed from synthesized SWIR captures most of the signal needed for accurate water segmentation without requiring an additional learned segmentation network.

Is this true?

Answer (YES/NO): NO